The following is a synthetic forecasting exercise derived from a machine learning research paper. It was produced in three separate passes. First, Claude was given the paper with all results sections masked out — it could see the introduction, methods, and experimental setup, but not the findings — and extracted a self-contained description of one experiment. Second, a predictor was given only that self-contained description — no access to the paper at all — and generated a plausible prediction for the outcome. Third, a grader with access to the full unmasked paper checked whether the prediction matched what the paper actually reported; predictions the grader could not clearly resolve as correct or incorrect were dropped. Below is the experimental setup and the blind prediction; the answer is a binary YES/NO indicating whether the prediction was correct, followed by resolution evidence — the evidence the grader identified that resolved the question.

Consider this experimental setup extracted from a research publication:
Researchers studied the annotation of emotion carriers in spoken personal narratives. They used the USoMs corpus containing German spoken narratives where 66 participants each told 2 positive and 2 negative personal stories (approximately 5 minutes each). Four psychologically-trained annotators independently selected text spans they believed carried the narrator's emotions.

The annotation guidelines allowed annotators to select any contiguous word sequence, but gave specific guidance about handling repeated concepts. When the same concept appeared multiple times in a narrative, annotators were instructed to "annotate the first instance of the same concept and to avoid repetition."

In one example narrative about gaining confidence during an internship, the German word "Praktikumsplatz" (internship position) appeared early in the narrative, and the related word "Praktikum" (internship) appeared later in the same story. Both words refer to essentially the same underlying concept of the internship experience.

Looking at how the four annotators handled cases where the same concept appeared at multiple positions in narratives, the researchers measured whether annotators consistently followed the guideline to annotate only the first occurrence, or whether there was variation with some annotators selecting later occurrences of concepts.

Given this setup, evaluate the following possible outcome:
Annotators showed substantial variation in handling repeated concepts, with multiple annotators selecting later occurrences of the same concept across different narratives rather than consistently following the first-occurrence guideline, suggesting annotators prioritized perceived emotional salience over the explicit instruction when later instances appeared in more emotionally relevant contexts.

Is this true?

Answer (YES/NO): YES